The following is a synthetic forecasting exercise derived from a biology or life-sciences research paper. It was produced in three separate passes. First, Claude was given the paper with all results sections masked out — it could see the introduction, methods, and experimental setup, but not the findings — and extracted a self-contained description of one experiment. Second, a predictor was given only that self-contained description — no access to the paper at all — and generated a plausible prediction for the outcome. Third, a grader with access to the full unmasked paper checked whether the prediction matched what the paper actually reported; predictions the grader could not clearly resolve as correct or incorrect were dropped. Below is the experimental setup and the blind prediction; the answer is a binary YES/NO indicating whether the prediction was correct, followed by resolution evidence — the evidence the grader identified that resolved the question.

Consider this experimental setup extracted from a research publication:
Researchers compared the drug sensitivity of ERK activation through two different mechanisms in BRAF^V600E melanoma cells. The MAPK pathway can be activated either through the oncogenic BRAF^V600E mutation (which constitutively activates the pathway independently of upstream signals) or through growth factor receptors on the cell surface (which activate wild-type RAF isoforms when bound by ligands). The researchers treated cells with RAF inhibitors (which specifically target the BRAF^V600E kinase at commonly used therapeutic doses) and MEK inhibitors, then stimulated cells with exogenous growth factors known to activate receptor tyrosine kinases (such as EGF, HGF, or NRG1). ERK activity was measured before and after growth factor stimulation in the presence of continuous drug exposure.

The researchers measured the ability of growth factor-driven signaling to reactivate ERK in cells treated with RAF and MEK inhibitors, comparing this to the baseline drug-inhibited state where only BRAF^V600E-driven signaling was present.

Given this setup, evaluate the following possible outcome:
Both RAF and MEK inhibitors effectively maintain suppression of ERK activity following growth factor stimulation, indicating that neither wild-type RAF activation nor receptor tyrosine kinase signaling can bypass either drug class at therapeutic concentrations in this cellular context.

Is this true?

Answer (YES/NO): NO